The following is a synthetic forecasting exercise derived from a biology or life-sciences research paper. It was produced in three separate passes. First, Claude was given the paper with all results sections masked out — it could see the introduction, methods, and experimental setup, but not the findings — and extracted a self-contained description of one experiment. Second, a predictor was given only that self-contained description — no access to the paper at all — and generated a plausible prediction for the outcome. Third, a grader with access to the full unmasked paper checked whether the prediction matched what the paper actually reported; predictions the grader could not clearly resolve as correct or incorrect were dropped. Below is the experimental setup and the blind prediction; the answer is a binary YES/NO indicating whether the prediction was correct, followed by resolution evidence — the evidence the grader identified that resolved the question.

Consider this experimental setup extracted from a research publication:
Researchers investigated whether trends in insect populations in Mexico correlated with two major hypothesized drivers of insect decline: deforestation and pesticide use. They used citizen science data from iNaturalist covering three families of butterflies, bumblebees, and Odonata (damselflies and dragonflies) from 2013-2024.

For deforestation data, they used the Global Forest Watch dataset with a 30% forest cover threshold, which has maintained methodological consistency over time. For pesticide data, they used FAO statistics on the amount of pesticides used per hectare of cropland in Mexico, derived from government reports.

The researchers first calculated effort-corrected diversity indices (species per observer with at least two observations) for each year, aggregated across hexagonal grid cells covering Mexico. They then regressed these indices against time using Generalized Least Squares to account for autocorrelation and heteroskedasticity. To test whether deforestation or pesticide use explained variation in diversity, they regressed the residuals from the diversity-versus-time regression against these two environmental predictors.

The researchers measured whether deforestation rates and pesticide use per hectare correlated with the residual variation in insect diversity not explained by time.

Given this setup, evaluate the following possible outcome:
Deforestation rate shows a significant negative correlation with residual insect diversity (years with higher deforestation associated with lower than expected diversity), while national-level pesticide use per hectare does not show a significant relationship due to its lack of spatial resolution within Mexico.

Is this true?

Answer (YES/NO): NO